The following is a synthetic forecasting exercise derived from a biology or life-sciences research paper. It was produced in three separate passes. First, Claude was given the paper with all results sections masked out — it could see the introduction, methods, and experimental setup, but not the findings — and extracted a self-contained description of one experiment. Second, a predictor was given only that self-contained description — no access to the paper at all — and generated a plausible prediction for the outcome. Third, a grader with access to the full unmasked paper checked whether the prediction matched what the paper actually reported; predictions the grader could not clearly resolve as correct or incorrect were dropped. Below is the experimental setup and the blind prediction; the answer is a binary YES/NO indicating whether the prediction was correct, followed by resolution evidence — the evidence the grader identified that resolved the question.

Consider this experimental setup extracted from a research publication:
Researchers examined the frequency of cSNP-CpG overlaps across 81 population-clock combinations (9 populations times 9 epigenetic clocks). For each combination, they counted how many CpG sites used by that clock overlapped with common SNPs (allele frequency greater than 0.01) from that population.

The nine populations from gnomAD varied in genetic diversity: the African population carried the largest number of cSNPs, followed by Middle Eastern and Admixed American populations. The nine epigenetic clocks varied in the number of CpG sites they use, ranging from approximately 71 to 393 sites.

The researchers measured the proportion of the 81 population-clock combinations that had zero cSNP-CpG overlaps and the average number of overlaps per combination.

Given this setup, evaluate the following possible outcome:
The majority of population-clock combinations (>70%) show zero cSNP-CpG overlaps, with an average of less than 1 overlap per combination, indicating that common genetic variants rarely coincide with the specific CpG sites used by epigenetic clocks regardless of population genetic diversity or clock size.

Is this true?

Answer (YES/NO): NO